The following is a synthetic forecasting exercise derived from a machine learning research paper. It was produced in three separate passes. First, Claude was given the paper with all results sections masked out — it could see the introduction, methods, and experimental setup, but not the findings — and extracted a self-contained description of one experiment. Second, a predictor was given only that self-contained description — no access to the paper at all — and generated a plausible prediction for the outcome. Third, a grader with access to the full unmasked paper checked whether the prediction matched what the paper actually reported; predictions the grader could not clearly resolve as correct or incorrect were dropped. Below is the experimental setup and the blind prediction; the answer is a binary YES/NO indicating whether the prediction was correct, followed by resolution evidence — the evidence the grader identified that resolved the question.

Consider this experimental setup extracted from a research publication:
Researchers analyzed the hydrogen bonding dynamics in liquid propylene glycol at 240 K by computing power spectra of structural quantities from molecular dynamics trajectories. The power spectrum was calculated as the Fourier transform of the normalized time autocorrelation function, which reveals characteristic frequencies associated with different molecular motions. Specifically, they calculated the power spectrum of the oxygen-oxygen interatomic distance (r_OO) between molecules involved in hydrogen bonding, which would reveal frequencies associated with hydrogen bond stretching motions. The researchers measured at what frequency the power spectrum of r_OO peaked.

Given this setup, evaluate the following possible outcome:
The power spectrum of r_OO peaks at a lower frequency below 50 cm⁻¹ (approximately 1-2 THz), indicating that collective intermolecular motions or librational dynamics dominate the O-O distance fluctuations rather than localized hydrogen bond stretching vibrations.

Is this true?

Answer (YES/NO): NO